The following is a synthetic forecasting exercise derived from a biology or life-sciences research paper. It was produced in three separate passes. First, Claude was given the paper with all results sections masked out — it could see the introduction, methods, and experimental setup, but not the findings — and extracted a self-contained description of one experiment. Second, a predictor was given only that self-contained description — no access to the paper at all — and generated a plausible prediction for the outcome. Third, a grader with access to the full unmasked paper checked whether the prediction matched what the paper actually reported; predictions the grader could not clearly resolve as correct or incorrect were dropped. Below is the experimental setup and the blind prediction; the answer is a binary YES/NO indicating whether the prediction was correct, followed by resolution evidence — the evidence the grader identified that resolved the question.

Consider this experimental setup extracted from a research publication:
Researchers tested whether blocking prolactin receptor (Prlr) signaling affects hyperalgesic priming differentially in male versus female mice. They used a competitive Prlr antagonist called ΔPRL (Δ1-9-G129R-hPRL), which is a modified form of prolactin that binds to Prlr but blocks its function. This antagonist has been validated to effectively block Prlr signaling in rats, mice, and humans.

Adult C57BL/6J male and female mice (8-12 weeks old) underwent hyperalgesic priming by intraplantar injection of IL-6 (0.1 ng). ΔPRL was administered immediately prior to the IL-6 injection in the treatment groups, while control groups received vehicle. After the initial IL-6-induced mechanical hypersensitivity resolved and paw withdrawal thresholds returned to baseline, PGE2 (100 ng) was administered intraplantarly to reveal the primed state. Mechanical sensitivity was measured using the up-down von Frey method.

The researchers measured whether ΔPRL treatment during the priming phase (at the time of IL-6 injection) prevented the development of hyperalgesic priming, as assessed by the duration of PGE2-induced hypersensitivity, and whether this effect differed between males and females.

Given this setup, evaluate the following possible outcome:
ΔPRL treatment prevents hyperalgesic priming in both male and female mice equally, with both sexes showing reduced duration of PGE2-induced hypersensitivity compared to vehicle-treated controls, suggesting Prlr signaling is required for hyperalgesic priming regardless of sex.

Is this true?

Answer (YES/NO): NO